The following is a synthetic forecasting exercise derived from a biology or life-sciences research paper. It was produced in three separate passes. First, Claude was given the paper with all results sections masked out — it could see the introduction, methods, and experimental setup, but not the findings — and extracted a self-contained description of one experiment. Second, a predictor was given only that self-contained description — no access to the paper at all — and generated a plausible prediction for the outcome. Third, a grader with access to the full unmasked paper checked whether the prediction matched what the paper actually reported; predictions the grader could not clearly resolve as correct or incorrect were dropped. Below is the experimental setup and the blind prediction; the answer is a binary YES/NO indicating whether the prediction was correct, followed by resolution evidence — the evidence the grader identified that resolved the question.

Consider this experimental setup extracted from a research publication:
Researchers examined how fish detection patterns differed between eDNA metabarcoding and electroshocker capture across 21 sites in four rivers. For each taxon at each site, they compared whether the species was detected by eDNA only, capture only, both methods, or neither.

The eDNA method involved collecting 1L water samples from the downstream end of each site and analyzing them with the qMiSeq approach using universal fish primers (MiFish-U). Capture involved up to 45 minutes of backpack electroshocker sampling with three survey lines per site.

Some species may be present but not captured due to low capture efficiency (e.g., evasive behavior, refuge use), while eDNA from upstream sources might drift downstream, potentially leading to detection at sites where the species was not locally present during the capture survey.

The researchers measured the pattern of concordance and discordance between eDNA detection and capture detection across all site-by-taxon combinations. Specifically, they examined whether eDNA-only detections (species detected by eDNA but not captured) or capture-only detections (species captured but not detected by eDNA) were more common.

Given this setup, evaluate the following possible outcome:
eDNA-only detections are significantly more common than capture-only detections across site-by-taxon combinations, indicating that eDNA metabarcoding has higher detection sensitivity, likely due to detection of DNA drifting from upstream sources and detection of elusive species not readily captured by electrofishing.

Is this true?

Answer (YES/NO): YES